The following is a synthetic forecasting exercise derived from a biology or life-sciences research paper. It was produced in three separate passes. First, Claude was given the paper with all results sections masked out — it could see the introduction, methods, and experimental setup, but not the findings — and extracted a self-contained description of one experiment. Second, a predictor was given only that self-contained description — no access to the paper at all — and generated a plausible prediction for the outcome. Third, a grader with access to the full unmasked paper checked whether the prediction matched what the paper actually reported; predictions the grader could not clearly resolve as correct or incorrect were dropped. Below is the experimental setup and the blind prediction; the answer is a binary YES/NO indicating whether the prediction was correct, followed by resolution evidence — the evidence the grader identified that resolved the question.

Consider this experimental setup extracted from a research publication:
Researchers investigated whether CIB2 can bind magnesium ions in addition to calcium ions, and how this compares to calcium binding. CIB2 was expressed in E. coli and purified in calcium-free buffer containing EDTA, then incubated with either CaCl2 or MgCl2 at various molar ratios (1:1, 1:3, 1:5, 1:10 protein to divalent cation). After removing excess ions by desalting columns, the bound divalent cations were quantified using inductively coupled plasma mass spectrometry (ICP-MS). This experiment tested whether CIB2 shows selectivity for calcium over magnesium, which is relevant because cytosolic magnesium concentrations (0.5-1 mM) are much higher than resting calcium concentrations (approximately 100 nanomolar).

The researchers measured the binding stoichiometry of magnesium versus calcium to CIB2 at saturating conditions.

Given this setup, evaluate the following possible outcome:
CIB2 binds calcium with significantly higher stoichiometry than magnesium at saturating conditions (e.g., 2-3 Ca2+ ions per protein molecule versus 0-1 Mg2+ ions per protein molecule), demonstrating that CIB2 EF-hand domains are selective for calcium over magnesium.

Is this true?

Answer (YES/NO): YES